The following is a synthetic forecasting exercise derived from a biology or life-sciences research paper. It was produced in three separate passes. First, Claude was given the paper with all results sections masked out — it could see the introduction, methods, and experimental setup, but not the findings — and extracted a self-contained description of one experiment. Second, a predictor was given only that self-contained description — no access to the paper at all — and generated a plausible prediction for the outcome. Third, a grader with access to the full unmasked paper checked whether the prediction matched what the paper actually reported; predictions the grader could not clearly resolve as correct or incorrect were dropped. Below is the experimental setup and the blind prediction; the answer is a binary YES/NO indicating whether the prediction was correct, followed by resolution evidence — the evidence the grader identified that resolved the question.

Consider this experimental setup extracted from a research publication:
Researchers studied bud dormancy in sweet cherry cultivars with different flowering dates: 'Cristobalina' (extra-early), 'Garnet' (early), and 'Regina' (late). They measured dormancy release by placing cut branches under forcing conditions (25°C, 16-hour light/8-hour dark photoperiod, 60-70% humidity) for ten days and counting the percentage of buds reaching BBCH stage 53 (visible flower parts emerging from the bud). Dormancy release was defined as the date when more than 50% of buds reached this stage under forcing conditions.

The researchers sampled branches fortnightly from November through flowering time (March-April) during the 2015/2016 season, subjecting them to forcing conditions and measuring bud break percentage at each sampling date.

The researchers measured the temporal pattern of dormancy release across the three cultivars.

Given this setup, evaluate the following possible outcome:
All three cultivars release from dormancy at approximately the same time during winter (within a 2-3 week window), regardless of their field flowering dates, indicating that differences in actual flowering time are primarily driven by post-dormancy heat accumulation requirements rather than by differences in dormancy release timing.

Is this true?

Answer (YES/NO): NO